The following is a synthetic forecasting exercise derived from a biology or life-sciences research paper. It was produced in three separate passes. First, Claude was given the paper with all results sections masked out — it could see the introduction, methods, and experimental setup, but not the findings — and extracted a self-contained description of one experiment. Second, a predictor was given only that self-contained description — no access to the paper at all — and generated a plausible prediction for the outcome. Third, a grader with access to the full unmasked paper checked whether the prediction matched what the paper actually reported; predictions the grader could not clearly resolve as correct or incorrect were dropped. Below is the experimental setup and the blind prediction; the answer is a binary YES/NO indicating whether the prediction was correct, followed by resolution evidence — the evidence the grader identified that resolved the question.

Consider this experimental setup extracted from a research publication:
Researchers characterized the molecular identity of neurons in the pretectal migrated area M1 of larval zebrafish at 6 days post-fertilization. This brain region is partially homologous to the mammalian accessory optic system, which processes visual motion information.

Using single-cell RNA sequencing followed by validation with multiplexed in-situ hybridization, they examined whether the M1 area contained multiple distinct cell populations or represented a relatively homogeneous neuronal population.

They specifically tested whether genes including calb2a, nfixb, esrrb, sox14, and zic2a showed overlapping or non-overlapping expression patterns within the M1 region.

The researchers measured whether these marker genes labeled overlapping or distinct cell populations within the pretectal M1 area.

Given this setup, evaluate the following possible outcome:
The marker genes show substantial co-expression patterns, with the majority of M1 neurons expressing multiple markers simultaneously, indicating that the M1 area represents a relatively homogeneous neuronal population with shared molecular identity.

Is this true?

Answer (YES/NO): NO